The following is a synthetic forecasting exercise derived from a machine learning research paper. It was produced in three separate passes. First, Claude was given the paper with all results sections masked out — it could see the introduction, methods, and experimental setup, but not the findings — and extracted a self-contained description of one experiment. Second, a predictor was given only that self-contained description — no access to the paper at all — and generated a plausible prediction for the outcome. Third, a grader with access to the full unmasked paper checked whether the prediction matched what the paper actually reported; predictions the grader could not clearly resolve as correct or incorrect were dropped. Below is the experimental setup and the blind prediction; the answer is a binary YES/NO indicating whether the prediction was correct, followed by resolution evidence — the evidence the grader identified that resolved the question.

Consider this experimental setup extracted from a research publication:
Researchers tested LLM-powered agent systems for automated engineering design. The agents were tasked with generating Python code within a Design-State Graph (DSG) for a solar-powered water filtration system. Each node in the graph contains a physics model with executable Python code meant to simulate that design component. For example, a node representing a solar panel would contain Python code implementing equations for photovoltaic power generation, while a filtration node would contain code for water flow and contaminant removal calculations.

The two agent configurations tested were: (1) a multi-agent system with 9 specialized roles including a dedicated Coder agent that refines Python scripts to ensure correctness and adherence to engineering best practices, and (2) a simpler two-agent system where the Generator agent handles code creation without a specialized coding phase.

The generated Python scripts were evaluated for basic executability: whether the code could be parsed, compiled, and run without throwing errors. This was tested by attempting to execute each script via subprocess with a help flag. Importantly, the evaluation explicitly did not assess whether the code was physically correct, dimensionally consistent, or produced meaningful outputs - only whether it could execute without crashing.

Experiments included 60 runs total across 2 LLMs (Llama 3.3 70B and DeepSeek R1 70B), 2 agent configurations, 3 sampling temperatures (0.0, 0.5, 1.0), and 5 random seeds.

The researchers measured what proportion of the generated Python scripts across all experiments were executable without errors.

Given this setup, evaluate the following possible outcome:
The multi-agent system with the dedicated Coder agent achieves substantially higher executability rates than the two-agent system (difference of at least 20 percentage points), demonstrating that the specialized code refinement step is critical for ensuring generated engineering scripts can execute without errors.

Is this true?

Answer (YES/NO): NO